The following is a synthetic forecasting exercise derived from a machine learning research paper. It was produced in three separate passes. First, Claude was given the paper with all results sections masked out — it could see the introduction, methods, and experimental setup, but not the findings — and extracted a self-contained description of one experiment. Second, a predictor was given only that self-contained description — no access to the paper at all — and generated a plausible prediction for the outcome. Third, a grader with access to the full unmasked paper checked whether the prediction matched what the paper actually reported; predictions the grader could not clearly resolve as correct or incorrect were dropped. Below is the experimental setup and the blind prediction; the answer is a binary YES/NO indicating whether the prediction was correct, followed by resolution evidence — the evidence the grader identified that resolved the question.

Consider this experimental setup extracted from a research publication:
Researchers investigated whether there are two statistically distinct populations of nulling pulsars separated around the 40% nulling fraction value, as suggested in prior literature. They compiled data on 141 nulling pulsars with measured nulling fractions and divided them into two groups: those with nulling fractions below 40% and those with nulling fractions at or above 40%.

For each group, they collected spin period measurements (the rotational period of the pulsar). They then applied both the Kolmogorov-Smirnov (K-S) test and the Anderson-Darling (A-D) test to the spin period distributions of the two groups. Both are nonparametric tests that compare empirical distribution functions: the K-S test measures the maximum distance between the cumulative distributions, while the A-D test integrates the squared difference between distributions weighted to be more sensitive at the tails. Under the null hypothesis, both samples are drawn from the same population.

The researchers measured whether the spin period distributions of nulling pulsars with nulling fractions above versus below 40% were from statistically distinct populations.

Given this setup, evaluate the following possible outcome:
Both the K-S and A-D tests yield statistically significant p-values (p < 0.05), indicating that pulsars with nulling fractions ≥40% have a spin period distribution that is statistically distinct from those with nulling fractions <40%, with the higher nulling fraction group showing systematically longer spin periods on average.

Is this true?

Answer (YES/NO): NO